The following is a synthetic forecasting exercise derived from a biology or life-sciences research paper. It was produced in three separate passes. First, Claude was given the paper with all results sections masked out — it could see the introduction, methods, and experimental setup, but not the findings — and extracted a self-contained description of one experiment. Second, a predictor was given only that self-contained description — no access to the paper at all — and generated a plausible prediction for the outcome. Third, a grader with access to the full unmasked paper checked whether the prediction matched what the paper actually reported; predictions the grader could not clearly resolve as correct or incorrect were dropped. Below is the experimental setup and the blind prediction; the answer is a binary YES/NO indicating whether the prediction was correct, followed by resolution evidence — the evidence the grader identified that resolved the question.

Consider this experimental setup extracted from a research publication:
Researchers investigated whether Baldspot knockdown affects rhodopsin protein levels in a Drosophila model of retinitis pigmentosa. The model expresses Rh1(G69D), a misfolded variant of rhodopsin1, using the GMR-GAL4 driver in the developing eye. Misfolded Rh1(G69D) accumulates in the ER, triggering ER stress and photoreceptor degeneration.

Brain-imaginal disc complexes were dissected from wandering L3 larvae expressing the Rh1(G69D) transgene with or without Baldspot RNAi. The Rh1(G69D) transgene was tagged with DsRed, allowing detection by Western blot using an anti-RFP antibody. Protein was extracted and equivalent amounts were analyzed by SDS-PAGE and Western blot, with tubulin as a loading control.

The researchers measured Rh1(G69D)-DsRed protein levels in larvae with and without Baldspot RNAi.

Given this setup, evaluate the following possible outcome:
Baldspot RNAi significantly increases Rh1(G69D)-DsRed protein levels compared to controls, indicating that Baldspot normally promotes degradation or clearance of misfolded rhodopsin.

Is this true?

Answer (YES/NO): NO